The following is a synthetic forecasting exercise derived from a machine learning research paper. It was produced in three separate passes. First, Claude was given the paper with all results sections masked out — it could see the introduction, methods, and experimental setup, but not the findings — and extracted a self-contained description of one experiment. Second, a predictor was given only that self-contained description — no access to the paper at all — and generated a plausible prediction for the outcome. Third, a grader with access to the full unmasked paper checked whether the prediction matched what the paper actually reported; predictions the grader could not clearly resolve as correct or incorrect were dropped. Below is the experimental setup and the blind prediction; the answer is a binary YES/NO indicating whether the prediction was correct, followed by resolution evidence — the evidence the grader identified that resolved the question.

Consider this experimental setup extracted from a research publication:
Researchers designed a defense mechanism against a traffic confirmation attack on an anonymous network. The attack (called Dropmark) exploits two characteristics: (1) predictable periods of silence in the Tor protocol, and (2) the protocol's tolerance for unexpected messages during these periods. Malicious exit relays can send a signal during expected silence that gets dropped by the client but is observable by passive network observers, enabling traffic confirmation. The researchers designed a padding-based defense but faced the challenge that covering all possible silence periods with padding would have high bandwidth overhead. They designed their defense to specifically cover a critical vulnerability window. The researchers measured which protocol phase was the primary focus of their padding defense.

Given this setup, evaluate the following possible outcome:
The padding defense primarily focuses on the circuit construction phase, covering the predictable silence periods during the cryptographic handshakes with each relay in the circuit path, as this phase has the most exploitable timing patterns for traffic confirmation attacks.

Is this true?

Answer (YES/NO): NO